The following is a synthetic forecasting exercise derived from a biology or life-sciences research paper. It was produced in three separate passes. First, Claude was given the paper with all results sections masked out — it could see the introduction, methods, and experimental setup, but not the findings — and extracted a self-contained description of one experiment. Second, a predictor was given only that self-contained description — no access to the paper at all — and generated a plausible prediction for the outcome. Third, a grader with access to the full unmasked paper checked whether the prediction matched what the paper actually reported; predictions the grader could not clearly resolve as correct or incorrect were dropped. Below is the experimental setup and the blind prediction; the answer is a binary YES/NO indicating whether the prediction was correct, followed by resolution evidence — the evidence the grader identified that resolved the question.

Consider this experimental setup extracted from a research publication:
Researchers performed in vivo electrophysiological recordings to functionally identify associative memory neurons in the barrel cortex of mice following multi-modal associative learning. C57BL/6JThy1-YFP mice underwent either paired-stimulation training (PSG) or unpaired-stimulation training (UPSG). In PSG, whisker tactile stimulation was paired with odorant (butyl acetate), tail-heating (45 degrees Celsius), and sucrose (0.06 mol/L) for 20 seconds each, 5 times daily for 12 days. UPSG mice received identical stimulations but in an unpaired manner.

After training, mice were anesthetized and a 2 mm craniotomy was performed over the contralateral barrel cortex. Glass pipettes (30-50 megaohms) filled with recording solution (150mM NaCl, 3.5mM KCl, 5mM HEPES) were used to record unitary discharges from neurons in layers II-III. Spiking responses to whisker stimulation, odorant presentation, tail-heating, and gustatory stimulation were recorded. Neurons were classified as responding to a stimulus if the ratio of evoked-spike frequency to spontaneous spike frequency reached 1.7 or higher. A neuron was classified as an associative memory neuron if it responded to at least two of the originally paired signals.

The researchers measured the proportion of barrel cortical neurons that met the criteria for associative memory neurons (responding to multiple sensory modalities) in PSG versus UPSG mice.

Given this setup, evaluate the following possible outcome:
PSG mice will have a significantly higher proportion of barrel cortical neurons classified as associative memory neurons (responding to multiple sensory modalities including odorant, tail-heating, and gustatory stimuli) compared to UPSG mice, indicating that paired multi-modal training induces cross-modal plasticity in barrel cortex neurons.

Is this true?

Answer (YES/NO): YES